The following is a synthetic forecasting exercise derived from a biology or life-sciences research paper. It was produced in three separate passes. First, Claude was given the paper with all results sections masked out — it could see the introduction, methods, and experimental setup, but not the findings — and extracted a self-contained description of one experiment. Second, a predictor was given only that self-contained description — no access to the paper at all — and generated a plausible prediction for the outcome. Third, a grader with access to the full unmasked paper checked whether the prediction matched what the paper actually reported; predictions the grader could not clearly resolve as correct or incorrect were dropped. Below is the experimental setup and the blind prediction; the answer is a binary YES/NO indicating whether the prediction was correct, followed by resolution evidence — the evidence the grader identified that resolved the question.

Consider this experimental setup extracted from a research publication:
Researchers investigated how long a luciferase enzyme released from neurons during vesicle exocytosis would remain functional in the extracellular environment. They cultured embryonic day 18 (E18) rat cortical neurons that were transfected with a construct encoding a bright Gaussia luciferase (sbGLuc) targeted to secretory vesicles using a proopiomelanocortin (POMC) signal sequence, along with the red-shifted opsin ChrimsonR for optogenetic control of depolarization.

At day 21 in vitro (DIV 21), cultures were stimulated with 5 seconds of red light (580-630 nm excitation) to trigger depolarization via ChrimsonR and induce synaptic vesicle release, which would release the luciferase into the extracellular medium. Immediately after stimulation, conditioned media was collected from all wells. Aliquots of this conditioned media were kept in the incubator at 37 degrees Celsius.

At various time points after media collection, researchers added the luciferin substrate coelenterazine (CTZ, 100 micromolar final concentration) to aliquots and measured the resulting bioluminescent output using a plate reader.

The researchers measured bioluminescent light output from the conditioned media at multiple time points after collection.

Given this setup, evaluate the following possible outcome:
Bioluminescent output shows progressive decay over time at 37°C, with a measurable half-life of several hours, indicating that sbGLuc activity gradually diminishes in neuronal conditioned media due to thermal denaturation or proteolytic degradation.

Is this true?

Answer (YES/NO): NO